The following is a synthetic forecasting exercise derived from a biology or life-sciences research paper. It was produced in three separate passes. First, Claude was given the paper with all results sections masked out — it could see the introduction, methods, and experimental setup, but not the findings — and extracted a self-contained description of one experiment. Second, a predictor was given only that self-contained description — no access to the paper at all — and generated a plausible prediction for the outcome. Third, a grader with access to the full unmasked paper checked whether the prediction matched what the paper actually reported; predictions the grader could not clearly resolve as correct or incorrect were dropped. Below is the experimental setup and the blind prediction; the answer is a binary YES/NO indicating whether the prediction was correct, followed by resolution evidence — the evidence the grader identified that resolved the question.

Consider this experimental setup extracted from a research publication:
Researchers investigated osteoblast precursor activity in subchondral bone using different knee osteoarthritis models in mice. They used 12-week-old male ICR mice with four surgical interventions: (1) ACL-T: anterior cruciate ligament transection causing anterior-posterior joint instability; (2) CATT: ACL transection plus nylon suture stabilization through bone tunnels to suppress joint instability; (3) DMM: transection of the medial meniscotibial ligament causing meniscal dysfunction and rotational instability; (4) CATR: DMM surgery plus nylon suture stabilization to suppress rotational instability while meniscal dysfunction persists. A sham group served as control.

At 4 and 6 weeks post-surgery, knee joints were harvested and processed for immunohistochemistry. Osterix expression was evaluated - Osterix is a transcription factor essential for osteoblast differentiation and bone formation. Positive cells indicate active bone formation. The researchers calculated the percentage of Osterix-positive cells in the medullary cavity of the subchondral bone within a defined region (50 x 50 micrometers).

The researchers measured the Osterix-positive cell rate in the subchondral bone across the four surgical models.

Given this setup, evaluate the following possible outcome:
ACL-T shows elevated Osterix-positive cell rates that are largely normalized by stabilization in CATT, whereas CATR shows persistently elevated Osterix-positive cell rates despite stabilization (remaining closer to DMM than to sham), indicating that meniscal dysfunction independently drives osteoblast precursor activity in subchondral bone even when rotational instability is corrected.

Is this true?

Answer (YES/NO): NO